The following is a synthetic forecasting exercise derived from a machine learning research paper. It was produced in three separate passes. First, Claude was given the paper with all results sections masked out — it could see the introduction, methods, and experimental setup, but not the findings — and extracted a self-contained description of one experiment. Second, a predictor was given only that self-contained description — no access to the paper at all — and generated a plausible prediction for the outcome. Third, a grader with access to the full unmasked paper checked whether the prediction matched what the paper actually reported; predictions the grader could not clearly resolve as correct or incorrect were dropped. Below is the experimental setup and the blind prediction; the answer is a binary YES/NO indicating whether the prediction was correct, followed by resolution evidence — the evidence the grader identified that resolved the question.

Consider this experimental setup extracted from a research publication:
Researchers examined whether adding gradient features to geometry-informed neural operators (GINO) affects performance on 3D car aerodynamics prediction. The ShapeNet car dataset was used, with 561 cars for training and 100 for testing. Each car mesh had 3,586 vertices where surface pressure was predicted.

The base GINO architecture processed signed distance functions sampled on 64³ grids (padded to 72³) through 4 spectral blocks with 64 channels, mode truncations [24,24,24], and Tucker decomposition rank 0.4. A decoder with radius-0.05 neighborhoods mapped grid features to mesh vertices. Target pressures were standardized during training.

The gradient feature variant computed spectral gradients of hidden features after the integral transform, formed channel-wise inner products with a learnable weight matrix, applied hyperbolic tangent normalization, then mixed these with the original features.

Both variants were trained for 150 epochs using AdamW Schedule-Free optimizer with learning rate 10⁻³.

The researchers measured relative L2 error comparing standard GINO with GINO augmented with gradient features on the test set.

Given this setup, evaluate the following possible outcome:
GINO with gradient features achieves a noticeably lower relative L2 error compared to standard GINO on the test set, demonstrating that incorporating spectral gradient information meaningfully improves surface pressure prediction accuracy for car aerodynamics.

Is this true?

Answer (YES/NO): NO